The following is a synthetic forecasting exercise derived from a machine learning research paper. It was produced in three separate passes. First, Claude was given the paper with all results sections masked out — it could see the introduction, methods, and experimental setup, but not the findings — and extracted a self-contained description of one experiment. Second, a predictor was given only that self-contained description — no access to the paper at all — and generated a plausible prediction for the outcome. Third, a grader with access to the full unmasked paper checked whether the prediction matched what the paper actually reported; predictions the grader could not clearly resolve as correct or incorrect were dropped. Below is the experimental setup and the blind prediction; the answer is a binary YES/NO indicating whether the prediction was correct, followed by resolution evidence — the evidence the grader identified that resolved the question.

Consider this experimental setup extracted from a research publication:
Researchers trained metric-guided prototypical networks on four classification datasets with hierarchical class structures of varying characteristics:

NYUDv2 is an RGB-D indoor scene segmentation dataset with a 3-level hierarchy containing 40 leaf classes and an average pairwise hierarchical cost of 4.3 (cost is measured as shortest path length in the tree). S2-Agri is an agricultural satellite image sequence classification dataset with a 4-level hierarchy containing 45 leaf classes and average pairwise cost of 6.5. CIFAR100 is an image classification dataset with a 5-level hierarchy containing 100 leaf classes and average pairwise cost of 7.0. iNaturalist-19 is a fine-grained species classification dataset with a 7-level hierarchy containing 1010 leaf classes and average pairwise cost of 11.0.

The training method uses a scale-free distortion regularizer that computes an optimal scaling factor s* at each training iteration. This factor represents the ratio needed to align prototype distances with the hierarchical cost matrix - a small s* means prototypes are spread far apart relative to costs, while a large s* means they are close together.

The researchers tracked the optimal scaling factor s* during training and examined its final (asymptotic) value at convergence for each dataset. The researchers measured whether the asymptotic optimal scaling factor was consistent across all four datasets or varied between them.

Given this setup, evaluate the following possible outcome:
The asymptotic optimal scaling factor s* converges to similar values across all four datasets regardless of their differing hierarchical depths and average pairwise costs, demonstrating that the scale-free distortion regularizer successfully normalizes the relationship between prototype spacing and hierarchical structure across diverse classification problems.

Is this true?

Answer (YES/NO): NO